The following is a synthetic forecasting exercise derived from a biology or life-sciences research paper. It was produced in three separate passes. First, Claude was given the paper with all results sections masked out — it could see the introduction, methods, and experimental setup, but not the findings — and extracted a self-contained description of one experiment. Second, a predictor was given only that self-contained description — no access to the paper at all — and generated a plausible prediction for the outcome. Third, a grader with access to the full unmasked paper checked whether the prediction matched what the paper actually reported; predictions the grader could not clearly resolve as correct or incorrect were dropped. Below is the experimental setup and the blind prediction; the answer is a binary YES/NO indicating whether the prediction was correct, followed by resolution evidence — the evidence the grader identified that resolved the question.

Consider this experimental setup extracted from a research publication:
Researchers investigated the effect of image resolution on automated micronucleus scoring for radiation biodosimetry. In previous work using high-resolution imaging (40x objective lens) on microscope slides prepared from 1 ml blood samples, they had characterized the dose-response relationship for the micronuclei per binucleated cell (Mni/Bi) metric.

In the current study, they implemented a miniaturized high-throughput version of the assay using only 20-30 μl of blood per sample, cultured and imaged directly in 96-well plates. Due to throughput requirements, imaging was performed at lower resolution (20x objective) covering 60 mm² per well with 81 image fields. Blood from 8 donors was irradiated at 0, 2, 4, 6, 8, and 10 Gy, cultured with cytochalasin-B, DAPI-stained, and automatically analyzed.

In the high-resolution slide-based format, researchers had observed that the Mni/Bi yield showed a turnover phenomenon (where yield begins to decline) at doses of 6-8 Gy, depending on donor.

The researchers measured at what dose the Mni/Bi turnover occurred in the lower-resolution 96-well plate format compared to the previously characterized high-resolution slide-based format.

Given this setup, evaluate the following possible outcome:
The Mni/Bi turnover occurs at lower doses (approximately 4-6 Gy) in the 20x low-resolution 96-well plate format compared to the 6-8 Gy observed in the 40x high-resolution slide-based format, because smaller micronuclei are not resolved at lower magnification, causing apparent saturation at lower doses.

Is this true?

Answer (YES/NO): NO